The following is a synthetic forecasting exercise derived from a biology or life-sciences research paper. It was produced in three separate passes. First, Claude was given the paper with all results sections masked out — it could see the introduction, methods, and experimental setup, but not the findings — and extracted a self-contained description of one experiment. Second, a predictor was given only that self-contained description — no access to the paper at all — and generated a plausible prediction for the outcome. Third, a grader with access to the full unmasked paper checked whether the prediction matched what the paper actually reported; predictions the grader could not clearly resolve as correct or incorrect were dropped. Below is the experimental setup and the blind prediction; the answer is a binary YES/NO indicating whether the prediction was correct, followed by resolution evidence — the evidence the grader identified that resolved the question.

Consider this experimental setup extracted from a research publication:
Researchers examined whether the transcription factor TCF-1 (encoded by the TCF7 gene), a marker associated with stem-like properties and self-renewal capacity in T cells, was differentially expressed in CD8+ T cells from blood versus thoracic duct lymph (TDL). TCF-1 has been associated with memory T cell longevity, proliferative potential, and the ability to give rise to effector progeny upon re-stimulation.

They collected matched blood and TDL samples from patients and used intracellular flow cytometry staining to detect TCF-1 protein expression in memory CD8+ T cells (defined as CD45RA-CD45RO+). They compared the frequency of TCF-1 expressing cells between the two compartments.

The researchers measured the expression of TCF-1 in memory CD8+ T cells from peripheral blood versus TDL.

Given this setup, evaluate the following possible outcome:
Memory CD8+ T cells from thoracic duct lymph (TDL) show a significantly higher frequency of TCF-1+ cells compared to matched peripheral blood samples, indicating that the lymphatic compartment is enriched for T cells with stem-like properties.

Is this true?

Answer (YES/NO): YES